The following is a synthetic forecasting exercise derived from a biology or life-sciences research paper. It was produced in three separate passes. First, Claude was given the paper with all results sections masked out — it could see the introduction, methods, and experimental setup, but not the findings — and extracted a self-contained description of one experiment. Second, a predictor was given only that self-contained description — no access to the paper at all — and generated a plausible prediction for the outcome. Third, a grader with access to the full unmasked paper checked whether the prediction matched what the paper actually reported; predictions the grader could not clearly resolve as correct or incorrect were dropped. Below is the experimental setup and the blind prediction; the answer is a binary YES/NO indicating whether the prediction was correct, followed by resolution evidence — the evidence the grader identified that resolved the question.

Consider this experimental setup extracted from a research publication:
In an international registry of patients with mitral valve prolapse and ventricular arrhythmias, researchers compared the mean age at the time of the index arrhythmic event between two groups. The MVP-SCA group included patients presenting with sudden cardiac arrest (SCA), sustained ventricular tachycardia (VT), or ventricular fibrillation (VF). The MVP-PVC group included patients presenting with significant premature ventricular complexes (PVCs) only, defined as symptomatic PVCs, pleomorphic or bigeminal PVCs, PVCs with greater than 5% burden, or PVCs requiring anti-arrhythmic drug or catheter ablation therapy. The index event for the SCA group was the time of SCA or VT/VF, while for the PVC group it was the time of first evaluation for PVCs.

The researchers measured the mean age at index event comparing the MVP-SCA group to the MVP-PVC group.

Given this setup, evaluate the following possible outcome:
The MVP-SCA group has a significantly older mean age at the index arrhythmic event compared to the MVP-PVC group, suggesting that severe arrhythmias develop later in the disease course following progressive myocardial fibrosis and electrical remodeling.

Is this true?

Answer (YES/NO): NO